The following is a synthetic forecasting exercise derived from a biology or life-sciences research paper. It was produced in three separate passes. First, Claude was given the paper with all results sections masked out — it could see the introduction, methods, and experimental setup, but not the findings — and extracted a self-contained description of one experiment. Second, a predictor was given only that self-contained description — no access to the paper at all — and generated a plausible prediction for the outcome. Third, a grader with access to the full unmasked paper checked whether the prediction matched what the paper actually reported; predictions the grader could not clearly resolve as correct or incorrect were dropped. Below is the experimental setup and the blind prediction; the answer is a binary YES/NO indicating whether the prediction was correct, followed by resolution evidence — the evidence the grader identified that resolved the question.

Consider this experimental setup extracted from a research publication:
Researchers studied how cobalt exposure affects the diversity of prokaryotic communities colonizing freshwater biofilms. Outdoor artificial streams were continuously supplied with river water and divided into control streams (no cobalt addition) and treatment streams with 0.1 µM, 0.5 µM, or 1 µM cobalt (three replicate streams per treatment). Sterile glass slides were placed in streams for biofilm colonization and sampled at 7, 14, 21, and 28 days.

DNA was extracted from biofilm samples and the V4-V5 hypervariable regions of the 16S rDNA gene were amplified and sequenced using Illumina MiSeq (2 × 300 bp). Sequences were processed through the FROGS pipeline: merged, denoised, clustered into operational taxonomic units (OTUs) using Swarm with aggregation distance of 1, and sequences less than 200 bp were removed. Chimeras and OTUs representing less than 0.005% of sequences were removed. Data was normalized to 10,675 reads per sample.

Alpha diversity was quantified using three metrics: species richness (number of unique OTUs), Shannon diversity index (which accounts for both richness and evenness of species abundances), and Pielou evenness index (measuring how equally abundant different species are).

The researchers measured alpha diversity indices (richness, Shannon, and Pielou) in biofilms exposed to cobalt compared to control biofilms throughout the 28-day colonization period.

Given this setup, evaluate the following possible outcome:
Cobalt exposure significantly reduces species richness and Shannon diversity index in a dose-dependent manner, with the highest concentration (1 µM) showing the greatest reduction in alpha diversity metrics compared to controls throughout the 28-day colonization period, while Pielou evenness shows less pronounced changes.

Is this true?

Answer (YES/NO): NO